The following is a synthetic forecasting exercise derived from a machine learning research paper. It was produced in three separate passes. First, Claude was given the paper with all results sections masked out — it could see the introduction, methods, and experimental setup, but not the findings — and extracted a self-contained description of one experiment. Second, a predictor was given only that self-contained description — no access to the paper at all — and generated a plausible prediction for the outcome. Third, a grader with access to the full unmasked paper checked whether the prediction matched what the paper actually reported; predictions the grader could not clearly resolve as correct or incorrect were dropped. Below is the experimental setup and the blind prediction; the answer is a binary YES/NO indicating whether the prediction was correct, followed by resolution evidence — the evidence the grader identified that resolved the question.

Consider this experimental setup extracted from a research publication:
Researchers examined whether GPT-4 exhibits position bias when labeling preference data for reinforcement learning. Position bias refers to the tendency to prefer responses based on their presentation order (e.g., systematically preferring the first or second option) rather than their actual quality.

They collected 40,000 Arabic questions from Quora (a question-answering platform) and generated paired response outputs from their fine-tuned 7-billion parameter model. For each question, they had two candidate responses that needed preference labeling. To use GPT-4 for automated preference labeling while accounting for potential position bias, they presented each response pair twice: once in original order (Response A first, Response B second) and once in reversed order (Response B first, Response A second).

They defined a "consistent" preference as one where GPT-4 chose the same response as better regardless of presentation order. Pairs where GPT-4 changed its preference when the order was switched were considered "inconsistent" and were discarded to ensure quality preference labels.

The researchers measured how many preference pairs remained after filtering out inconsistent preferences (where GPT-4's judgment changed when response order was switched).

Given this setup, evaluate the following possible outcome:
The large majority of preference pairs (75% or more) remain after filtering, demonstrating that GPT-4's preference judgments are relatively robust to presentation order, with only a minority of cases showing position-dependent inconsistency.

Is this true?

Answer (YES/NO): NO